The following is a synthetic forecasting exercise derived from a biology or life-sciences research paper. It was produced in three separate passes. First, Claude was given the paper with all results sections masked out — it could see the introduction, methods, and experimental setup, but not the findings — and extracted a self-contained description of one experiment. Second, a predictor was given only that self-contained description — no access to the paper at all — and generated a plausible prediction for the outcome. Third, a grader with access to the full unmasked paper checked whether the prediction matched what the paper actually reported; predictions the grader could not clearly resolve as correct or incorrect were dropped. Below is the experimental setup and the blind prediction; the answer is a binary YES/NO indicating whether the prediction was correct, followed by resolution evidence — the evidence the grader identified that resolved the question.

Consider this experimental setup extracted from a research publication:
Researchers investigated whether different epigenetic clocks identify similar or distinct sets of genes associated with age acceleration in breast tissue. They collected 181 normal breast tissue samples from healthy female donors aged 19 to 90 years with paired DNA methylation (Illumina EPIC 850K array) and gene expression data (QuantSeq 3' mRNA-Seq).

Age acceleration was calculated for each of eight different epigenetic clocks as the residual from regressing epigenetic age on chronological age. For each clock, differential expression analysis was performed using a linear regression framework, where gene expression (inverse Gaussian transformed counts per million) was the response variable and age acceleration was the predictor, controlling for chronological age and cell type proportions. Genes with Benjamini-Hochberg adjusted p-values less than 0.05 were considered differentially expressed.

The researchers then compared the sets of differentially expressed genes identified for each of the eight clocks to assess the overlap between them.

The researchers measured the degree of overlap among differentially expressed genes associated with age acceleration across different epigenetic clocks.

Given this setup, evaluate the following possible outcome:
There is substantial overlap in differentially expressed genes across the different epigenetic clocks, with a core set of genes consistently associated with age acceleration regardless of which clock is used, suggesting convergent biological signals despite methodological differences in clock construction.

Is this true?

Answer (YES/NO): NO